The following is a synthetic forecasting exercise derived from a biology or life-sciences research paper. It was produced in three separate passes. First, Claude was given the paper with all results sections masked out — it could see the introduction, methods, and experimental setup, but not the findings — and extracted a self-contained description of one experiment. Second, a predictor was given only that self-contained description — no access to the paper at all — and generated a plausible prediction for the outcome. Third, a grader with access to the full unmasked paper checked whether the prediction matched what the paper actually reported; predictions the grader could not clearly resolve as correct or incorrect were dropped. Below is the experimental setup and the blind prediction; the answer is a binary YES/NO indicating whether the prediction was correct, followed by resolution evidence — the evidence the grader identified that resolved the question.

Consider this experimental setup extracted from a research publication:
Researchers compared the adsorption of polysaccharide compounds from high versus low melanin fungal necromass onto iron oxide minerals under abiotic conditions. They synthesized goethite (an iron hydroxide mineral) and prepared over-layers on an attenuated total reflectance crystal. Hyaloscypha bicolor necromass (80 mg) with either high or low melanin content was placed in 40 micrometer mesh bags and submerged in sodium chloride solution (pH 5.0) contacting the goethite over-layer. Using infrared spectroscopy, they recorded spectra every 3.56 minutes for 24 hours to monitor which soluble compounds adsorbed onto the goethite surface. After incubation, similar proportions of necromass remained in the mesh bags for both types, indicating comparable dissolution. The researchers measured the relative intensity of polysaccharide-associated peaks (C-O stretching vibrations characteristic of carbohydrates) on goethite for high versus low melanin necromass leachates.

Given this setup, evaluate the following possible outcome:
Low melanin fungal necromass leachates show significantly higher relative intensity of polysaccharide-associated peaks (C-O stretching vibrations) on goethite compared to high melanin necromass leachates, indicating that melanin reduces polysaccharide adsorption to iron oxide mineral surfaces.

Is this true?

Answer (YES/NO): NO